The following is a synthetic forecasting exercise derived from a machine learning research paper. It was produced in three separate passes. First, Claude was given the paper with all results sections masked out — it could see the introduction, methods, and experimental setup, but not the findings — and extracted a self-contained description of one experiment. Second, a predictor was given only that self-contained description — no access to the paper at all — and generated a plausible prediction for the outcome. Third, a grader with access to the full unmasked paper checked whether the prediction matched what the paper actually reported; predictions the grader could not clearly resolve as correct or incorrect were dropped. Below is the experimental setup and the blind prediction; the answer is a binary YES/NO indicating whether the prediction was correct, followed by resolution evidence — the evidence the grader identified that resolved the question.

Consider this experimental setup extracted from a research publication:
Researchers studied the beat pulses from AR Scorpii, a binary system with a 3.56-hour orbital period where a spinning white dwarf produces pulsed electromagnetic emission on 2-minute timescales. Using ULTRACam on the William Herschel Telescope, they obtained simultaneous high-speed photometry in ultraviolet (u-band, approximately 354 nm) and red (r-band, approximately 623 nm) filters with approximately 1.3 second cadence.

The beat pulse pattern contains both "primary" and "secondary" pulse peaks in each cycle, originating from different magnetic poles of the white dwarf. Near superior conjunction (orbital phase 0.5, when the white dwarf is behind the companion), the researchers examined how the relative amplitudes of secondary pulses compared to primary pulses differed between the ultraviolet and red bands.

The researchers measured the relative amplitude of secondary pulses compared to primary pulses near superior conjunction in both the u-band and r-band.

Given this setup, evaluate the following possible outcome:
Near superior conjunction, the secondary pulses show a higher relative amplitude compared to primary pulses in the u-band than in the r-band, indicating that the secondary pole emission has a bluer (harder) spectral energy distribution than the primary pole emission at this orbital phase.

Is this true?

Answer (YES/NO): NO